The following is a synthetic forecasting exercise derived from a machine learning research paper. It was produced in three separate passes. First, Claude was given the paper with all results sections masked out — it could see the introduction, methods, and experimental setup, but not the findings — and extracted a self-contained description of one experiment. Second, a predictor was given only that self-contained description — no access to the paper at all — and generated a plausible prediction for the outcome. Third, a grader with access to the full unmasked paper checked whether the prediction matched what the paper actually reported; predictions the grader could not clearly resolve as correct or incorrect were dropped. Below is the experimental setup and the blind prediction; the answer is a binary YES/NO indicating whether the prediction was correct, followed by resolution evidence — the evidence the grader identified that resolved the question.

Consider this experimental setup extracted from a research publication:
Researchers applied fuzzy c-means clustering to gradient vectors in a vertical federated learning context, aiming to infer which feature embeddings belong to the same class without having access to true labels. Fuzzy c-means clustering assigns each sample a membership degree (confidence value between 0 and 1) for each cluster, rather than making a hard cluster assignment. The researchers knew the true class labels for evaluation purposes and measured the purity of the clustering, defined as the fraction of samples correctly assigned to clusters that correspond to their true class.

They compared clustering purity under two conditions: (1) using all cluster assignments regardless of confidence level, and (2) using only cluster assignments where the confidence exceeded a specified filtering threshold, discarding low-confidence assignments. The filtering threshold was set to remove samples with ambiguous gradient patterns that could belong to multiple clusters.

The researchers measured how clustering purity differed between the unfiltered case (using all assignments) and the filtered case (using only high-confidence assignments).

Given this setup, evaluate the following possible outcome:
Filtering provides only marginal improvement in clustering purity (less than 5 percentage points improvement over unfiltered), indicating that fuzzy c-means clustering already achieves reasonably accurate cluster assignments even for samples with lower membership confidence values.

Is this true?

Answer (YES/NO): NO